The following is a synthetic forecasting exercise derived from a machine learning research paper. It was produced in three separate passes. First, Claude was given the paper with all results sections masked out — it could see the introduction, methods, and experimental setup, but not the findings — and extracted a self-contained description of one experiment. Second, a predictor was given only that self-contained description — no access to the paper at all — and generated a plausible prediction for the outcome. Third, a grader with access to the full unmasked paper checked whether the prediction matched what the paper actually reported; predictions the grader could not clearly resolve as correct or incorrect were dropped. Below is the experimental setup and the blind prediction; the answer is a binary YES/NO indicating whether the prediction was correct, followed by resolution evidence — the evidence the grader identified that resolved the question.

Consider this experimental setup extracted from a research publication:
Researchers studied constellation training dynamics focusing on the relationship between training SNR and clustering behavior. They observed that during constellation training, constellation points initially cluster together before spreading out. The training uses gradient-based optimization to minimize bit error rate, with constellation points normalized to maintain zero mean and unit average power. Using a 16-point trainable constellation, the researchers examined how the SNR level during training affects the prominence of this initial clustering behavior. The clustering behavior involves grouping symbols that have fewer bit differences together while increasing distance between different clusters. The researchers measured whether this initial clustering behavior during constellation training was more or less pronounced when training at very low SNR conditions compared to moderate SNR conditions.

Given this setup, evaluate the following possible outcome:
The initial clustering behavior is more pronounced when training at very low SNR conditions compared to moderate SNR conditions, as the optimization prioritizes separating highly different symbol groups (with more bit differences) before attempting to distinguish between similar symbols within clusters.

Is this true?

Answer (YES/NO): YES